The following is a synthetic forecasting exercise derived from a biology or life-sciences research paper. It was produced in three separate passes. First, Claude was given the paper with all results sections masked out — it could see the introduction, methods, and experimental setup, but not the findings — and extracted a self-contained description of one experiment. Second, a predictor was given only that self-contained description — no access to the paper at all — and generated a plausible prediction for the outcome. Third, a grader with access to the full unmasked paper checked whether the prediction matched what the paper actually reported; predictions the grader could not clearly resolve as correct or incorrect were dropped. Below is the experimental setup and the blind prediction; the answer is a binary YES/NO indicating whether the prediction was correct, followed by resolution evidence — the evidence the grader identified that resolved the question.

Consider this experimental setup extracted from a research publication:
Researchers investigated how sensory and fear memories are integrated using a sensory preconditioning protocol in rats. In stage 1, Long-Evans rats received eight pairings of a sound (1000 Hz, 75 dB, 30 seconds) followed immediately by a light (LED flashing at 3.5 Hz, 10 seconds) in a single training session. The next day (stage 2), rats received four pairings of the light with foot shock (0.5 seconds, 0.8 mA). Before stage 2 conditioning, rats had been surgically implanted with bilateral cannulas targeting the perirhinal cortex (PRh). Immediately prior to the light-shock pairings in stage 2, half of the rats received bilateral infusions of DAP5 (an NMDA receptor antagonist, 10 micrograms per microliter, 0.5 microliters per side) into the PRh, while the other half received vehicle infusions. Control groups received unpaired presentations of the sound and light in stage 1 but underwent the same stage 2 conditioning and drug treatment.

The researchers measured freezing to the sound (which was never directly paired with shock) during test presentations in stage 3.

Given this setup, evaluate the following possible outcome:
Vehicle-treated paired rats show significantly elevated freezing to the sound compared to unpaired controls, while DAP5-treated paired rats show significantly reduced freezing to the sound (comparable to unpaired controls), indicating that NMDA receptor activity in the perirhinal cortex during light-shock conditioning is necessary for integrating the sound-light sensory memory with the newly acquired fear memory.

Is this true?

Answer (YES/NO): NO